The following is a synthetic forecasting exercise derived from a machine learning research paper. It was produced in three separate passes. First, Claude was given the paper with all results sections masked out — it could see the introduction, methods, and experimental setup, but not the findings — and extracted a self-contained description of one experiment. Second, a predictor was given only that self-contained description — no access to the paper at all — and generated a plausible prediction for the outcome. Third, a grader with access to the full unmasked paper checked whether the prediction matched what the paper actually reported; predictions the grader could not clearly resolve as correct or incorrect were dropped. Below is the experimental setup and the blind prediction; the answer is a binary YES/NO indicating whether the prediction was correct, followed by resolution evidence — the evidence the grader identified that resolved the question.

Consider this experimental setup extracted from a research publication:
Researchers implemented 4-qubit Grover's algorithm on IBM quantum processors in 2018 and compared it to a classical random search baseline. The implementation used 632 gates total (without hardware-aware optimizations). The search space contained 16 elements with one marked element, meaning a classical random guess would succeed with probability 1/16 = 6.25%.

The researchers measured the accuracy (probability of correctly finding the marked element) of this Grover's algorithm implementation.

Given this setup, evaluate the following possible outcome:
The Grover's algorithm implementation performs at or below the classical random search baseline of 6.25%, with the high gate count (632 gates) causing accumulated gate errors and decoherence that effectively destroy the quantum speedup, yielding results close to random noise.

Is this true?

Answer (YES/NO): YES